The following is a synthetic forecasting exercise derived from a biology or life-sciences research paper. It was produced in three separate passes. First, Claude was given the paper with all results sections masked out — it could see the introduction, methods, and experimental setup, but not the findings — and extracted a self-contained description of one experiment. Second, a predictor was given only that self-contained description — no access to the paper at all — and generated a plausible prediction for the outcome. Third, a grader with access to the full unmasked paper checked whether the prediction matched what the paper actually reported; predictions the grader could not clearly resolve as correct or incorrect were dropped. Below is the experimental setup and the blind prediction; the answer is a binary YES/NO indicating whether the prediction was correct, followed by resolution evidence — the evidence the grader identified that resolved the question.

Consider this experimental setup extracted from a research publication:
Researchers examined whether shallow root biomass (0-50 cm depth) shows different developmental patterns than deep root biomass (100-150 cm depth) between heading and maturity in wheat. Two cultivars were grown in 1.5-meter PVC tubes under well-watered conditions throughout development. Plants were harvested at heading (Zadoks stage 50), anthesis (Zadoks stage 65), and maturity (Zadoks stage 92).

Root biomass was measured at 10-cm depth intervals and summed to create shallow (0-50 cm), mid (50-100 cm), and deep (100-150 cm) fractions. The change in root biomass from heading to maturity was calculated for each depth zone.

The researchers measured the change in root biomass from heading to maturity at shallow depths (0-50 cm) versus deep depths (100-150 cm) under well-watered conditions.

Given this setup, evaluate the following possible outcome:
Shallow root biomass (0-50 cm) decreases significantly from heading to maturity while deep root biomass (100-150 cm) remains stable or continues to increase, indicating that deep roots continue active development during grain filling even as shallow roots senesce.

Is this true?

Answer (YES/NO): YES